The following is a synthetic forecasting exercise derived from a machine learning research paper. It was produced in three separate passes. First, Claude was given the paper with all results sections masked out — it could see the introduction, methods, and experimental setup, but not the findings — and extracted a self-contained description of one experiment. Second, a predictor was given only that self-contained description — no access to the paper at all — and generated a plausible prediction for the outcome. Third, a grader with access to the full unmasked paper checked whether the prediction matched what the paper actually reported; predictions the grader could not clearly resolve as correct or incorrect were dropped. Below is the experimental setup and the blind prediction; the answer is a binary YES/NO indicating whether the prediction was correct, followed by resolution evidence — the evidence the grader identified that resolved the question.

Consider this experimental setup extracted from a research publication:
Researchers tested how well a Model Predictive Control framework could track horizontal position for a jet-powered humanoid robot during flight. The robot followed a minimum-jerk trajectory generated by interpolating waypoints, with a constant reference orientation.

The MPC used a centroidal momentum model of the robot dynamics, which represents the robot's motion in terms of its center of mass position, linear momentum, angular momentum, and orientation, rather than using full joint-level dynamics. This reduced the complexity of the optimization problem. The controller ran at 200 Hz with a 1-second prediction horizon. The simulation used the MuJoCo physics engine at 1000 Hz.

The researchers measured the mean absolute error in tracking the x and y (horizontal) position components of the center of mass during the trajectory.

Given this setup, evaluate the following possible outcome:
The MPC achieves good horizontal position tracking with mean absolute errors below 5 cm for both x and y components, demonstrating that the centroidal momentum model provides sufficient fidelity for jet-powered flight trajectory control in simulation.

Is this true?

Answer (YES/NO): NO